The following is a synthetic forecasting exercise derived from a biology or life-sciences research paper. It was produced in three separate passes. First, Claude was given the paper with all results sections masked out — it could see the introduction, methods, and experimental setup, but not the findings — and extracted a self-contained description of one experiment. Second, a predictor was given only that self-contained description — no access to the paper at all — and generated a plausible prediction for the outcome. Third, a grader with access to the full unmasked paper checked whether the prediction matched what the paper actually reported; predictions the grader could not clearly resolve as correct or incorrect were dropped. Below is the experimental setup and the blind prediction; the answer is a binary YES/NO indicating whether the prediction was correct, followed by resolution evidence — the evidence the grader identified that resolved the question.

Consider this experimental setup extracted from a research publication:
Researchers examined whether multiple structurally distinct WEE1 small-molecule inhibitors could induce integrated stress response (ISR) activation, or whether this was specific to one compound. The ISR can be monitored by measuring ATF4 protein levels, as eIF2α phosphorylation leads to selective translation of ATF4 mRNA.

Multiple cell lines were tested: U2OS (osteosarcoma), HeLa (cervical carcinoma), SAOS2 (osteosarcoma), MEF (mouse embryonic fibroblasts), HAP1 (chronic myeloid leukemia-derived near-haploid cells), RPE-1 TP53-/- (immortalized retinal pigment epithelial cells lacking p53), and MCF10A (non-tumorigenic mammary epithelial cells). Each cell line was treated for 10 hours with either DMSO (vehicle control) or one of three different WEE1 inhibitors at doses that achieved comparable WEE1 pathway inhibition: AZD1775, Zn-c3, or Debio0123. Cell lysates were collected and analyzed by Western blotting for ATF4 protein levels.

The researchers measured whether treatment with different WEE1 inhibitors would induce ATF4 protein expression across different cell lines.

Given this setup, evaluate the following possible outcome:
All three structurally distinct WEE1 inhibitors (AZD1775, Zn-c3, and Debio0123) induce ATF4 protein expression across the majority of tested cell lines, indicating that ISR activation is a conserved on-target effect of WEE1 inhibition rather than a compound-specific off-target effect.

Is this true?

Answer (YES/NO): NO